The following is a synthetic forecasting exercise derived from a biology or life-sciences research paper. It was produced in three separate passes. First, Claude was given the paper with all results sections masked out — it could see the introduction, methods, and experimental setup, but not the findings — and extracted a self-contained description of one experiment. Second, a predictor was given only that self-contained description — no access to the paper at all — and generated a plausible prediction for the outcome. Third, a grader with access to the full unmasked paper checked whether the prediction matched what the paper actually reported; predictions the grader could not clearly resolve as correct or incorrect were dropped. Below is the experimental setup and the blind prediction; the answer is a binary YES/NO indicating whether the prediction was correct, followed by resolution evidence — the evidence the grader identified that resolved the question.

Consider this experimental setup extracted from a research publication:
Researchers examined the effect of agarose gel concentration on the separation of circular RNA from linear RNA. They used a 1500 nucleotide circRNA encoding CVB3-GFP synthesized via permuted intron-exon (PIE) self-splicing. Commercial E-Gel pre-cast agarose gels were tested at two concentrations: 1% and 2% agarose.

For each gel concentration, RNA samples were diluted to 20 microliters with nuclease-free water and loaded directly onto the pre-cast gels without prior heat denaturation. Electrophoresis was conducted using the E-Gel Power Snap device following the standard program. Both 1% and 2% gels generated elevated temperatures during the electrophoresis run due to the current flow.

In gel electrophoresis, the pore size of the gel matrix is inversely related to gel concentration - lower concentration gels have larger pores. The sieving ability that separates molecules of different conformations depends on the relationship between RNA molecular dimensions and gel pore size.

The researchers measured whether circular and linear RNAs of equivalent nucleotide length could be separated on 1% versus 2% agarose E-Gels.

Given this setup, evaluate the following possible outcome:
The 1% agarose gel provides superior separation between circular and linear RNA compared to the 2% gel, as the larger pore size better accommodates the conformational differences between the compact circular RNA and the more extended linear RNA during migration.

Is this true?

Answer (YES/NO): NO